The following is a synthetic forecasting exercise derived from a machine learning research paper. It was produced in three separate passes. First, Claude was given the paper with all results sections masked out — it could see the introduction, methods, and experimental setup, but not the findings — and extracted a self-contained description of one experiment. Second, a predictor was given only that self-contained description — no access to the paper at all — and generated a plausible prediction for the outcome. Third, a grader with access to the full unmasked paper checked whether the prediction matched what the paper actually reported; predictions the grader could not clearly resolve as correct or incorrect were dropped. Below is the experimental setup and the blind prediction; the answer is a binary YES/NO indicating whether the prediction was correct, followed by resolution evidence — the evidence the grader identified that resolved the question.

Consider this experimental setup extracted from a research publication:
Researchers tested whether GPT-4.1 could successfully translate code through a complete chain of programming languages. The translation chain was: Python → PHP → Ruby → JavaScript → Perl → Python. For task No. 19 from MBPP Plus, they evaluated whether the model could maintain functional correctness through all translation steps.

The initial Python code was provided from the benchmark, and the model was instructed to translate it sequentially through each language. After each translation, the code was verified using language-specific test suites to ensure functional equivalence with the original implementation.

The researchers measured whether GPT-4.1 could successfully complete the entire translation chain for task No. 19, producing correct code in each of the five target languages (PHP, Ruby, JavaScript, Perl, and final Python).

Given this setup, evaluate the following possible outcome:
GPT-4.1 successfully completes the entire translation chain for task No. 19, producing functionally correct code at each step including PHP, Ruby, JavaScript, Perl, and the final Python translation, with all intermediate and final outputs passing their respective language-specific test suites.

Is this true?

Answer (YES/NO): YES